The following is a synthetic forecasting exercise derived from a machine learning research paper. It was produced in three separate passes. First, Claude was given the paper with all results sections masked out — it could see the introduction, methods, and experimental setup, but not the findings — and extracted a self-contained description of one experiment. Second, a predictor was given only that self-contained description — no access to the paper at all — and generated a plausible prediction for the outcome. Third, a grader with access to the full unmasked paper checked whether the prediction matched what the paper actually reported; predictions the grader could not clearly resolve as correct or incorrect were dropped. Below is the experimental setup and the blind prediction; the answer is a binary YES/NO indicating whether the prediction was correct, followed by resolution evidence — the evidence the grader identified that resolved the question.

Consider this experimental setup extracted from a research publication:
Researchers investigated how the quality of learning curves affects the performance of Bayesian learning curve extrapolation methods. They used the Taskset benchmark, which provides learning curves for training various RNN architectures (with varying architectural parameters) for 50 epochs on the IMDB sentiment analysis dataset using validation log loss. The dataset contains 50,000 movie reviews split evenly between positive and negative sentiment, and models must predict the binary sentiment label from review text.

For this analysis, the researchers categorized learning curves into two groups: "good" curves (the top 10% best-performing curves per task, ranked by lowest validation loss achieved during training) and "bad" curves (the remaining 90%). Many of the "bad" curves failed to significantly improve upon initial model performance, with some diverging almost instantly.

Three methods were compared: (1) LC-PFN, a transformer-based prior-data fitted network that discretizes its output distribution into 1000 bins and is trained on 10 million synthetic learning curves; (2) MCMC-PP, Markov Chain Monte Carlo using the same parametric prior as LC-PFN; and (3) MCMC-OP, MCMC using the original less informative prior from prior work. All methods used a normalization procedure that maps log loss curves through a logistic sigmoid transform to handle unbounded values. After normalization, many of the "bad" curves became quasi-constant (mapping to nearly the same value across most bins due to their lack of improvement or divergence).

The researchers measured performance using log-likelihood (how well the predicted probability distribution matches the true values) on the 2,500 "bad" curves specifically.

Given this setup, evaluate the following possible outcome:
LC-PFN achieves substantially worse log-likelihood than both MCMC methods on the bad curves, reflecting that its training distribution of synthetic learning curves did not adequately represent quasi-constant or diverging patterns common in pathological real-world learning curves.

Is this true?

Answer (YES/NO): NO